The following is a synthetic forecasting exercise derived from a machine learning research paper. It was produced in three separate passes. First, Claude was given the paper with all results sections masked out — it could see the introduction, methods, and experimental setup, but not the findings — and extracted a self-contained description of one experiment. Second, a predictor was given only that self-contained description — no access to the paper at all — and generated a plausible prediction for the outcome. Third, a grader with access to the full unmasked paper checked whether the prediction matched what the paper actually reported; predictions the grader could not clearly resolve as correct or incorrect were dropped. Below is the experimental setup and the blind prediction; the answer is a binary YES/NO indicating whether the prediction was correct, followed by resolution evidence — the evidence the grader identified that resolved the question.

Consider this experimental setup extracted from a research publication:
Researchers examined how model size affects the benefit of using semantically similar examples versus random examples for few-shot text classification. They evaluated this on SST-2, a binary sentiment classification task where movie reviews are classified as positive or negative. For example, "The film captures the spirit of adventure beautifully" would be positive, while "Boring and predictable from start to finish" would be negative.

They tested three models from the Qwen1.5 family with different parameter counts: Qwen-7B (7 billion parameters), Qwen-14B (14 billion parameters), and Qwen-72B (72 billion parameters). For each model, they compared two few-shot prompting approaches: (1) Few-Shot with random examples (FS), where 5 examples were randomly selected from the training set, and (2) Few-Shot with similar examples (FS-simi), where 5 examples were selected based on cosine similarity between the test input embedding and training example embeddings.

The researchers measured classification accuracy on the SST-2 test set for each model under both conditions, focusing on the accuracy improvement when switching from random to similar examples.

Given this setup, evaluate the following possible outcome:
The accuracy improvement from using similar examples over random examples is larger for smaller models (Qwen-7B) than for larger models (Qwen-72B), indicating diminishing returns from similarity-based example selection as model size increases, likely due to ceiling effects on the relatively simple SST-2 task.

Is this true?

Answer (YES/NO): YES